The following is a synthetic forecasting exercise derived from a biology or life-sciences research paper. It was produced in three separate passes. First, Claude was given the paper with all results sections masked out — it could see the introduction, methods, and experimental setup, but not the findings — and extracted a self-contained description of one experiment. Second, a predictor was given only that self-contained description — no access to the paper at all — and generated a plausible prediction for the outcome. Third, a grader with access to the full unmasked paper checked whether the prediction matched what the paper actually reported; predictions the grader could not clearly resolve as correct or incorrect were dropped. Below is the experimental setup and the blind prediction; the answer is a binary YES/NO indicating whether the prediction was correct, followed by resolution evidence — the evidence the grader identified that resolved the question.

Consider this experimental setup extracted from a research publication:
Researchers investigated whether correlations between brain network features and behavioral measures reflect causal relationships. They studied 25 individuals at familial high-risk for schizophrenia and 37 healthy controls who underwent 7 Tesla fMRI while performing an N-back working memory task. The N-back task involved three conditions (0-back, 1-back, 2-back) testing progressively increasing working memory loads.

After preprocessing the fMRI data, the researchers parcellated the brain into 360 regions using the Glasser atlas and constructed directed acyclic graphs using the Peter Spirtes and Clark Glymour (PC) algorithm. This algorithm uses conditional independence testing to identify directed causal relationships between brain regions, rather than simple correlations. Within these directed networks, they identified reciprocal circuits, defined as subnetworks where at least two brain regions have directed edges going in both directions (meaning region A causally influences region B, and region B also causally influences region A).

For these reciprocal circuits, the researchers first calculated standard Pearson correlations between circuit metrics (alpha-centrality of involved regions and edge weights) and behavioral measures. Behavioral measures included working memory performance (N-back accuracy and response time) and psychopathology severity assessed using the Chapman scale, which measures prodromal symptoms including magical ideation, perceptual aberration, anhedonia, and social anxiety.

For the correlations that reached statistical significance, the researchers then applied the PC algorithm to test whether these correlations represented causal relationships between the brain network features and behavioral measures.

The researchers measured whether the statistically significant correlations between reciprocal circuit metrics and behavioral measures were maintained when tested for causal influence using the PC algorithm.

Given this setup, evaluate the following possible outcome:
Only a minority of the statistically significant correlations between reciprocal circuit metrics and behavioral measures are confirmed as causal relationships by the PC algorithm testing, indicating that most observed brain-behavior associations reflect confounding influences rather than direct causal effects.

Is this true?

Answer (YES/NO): YES